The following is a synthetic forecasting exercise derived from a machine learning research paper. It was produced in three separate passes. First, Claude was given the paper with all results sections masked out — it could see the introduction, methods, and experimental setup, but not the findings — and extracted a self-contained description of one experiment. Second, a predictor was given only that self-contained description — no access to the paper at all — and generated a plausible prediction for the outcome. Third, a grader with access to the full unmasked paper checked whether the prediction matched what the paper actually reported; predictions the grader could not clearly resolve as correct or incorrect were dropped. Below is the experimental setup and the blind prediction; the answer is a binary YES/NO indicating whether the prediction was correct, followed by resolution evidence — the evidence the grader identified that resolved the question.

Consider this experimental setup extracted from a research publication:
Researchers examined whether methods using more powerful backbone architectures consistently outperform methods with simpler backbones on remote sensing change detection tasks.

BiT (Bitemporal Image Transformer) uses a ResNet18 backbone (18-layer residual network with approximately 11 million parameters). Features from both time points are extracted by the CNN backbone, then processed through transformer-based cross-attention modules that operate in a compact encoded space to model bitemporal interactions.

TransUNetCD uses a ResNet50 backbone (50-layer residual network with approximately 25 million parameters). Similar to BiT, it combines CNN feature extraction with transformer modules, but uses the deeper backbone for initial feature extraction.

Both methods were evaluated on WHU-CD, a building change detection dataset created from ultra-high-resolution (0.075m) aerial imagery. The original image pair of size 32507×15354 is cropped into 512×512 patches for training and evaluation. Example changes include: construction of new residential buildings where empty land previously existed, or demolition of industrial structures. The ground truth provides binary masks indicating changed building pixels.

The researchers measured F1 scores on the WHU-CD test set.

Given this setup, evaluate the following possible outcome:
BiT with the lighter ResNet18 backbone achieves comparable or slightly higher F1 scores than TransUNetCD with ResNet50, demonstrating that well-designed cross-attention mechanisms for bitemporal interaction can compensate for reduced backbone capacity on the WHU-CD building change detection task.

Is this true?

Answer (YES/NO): NO